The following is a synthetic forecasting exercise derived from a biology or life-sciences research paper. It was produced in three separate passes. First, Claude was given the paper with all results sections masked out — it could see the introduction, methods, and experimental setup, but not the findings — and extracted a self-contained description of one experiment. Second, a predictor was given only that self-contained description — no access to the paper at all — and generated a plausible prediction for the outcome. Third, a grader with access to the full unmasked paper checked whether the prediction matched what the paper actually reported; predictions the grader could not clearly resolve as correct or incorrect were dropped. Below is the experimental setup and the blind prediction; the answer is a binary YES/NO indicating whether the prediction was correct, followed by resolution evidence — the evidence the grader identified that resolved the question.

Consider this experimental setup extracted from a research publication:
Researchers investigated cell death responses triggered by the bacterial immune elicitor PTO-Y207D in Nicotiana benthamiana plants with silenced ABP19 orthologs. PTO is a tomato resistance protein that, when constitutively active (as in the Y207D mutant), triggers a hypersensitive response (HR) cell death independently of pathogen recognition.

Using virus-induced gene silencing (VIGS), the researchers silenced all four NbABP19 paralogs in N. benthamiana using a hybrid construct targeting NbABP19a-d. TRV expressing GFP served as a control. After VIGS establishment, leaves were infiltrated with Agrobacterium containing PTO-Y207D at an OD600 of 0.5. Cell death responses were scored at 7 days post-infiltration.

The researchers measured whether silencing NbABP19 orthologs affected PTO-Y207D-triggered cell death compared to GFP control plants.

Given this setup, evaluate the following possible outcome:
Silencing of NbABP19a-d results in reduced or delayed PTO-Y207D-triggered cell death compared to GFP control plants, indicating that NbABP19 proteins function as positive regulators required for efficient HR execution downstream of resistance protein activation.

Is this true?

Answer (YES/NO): YES